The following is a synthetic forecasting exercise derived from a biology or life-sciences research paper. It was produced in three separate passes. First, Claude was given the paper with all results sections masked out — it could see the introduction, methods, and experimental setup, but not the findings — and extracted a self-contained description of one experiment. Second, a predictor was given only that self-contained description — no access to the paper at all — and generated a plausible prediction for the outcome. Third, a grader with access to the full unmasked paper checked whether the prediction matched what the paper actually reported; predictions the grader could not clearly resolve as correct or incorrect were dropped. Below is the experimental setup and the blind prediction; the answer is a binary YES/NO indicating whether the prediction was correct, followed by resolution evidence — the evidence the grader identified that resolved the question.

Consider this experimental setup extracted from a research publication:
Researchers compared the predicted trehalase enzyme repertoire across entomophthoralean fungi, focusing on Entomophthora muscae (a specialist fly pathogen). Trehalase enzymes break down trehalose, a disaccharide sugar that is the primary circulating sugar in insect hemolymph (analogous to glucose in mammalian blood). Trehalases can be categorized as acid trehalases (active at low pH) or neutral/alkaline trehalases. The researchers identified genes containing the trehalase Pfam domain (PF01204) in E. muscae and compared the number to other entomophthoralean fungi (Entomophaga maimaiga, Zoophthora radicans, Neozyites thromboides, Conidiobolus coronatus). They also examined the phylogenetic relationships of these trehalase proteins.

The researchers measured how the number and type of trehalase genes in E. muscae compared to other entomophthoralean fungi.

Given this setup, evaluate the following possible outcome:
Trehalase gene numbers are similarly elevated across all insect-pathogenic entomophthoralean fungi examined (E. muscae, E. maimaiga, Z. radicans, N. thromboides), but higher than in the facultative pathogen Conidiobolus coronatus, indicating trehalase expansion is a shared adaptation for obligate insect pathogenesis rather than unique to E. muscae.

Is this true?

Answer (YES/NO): NO